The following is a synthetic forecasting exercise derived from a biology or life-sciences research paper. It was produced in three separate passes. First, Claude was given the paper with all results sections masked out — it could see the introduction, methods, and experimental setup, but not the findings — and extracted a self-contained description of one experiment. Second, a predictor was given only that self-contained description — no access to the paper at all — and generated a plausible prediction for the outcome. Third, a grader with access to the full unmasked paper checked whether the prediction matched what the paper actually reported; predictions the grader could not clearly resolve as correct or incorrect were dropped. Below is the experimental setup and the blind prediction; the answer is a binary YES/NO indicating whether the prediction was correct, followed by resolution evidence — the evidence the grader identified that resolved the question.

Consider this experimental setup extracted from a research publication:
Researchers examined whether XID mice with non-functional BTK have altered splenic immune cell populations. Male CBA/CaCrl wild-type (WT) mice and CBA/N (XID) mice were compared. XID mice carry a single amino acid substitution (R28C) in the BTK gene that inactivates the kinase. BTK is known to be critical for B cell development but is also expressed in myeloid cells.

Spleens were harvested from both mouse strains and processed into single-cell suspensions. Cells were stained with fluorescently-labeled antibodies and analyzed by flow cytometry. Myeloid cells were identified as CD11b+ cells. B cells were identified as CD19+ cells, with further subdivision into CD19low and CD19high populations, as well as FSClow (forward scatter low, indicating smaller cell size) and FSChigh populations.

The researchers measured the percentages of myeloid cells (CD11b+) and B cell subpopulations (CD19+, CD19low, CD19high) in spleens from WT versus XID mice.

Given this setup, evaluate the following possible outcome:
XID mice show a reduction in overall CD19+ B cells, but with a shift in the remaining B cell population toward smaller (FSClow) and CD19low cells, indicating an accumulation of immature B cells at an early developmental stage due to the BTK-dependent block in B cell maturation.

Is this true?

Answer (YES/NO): NO